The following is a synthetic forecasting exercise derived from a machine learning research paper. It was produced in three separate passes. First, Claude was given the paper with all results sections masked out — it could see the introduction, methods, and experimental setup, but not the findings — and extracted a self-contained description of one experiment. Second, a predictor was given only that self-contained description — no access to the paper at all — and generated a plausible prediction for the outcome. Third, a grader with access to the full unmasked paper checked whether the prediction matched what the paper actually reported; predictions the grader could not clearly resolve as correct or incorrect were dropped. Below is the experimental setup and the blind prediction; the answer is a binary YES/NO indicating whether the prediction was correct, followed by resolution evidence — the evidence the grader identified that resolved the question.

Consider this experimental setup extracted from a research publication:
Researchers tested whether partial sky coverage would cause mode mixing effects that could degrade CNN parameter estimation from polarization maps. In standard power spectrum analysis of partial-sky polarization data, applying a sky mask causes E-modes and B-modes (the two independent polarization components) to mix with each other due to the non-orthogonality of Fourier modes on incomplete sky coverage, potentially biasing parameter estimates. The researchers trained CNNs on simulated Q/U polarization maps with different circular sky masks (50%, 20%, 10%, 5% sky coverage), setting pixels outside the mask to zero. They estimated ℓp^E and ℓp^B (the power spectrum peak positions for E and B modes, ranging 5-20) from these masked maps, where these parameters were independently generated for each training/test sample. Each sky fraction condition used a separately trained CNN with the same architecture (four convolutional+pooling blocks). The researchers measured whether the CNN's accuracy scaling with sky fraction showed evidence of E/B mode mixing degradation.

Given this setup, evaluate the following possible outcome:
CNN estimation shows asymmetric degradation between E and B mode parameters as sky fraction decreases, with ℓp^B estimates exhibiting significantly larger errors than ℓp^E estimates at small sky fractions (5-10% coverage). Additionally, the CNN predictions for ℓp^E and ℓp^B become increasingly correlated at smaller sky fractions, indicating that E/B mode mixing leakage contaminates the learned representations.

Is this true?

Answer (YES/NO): NO